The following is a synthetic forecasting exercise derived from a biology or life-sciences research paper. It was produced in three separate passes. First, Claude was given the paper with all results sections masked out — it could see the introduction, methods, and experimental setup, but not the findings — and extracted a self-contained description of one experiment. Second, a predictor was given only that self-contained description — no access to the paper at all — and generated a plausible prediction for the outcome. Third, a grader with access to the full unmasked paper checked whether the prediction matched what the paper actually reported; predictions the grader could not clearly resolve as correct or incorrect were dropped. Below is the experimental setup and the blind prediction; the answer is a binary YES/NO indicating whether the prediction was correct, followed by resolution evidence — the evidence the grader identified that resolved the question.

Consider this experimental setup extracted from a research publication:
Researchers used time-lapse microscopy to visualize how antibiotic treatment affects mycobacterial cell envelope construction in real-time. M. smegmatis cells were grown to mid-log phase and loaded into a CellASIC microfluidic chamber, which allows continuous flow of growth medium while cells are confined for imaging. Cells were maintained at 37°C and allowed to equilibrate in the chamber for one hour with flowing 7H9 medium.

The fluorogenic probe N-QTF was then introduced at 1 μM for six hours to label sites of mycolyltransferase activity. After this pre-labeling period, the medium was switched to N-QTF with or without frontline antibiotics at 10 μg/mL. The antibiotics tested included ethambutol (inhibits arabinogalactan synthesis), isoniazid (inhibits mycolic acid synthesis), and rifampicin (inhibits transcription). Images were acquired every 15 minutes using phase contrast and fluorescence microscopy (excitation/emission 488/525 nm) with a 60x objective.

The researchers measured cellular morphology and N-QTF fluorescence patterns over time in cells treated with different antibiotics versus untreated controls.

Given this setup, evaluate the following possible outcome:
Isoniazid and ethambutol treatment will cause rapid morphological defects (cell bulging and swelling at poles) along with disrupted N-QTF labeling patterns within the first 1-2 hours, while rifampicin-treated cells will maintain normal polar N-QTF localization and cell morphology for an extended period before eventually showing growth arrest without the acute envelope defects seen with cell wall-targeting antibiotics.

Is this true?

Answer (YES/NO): NO